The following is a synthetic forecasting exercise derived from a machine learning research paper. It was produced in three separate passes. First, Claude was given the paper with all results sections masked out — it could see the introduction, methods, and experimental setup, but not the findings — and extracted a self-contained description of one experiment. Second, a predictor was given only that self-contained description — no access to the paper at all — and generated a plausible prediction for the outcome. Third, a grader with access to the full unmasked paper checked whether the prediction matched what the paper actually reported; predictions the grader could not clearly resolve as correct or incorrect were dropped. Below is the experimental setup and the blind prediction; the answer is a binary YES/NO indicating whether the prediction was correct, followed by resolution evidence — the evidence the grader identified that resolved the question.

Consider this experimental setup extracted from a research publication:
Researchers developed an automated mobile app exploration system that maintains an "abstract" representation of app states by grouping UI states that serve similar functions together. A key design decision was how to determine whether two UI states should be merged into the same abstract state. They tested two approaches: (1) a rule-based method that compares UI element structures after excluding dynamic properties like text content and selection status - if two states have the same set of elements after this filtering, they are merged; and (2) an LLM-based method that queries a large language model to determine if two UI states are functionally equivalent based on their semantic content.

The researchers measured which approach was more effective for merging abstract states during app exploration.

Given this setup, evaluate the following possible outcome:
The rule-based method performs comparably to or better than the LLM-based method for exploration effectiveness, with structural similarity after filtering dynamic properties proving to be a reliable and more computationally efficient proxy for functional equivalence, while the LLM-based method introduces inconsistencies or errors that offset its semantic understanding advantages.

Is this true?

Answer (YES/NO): YES